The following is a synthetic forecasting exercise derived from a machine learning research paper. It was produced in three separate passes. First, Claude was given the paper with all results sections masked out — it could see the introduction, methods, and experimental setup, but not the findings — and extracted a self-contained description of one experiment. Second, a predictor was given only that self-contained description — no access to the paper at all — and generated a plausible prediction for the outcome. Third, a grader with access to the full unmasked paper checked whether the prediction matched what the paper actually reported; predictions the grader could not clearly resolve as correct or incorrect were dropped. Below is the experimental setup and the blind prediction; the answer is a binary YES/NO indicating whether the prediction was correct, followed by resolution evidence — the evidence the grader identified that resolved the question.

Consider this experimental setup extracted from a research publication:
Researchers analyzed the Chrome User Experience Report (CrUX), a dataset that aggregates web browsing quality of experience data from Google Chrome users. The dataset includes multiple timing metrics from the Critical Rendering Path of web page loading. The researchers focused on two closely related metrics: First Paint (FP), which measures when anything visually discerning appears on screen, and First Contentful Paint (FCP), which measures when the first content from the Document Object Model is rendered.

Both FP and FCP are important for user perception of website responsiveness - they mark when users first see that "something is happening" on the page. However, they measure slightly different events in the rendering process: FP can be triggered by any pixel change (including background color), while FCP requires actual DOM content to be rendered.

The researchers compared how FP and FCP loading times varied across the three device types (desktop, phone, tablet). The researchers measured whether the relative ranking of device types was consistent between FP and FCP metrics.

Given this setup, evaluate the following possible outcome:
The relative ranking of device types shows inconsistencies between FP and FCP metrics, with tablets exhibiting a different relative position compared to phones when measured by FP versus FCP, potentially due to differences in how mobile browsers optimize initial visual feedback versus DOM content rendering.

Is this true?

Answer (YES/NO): NO